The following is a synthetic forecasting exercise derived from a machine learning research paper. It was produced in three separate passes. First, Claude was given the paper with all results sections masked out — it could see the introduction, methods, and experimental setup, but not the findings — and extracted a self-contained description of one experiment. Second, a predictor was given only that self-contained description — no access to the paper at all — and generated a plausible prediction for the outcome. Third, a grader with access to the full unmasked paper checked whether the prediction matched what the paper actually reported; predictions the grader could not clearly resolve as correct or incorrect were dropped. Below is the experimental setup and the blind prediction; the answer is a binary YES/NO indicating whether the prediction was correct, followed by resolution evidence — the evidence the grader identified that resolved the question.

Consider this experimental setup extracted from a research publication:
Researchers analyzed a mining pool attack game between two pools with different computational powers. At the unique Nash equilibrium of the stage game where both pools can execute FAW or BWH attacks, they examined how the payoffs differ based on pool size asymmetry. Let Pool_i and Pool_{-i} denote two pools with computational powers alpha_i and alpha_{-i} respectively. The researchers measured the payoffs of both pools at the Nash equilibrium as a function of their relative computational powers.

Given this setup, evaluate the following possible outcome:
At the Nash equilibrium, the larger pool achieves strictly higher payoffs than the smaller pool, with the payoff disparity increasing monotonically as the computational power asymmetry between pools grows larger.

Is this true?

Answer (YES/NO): NO